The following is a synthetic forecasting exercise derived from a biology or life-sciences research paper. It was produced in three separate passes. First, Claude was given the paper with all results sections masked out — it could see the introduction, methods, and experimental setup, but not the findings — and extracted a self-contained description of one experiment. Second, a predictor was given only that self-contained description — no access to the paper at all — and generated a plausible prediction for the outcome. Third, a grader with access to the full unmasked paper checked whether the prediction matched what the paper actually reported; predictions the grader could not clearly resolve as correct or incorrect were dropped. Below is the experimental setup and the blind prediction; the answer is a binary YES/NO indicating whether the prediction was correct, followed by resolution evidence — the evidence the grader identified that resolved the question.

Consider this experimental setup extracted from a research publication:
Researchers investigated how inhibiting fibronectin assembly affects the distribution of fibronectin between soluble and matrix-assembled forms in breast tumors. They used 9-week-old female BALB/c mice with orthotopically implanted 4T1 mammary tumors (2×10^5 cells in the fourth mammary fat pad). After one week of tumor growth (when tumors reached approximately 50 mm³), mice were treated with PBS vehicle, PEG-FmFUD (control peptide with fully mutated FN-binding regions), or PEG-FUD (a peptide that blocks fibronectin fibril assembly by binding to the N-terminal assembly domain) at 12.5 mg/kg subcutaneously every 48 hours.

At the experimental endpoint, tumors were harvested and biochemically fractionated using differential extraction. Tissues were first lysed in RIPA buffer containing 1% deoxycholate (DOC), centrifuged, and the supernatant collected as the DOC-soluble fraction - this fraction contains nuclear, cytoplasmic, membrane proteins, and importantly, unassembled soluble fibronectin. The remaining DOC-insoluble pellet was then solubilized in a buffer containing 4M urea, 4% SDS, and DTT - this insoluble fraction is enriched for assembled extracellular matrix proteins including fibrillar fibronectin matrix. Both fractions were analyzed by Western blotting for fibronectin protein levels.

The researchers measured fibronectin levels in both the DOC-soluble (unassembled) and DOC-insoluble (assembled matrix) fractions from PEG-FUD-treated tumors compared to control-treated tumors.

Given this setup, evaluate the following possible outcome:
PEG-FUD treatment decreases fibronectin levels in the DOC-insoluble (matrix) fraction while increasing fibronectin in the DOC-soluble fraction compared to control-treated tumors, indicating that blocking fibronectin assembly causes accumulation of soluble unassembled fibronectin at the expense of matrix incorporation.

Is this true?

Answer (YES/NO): NO